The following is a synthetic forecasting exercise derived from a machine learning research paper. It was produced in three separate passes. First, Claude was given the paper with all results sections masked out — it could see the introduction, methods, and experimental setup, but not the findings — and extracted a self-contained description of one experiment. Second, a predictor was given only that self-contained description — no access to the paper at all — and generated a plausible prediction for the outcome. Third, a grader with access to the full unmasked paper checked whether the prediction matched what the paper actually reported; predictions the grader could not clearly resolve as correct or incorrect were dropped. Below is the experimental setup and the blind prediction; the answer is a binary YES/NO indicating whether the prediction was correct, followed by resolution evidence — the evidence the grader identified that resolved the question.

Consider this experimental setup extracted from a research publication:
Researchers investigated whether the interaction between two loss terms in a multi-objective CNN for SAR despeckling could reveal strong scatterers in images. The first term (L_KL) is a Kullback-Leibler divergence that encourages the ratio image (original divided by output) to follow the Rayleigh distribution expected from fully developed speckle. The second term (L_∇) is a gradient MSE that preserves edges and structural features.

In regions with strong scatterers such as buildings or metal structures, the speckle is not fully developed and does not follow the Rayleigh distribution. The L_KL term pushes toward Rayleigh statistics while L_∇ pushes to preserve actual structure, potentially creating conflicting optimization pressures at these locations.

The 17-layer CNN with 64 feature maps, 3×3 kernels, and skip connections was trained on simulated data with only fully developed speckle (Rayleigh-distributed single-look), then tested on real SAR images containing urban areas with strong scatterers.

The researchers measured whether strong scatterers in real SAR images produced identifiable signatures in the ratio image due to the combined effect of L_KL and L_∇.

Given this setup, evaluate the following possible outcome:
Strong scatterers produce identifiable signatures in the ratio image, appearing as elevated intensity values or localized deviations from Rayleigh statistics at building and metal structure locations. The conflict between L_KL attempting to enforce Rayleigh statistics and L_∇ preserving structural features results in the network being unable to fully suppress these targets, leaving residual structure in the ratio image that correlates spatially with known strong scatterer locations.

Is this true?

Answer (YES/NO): YES